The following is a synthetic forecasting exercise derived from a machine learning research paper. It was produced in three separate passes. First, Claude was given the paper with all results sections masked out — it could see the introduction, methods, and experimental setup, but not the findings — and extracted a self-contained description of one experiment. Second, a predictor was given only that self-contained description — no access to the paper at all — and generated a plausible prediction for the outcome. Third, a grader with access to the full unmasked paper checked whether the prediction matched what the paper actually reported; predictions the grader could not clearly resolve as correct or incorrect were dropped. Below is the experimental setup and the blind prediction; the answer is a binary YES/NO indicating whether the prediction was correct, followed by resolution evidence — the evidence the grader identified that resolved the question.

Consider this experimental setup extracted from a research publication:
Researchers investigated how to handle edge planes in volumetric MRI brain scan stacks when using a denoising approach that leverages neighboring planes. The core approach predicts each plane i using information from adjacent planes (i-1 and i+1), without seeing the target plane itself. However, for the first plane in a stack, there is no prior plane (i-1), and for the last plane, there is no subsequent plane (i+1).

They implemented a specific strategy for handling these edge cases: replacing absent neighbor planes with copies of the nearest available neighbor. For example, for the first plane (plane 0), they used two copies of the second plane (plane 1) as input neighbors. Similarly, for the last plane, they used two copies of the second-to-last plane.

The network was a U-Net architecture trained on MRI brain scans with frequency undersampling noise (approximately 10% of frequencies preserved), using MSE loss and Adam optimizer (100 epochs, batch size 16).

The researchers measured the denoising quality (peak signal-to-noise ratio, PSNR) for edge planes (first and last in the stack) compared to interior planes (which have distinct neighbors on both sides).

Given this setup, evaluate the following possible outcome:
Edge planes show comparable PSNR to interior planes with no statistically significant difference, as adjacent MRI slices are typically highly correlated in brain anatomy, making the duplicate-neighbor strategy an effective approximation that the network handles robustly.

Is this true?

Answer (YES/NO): NO